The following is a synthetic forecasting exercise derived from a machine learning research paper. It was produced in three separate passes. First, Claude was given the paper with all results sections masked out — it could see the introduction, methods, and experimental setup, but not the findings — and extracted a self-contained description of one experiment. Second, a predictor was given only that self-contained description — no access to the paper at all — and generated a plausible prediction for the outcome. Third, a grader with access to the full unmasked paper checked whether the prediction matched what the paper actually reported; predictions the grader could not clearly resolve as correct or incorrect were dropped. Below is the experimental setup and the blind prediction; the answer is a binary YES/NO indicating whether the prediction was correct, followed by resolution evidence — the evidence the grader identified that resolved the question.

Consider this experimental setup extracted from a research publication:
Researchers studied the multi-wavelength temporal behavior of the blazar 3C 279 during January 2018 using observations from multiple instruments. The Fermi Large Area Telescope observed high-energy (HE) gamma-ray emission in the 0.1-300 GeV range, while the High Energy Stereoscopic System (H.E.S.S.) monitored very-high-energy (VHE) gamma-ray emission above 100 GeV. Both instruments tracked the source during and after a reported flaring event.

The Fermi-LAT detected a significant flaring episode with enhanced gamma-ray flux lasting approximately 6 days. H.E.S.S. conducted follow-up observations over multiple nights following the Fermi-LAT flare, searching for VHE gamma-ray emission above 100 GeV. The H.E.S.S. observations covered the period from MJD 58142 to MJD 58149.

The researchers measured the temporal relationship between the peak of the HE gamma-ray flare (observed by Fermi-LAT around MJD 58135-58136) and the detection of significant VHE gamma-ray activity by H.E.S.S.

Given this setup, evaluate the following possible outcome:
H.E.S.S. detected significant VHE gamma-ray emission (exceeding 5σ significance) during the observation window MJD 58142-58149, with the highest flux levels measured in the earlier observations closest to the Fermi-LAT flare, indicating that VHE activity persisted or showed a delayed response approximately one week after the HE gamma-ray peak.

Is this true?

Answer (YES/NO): NO